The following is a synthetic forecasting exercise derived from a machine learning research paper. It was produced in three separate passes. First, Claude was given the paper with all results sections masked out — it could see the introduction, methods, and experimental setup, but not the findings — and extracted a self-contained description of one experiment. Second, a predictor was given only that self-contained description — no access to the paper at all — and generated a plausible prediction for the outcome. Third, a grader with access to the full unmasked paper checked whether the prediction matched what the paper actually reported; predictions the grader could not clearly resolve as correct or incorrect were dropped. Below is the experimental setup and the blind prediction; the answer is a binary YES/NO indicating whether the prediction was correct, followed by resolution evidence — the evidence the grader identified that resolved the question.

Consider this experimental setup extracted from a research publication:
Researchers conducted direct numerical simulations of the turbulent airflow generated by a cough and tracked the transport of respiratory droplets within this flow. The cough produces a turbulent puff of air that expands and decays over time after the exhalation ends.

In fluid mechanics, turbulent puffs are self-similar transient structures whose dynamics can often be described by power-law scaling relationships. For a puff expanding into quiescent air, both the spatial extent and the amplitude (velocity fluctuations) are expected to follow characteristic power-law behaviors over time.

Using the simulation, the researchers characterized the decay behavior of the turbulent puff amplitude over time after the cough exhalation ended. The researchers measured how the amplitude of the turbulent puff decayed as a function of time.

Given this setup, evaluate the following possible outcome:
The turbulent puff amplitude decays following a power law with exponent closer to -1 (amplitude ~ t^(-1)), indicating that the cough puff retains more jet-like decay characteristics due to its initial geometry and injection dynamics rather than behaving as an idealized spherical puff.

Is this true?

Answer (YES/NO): NO